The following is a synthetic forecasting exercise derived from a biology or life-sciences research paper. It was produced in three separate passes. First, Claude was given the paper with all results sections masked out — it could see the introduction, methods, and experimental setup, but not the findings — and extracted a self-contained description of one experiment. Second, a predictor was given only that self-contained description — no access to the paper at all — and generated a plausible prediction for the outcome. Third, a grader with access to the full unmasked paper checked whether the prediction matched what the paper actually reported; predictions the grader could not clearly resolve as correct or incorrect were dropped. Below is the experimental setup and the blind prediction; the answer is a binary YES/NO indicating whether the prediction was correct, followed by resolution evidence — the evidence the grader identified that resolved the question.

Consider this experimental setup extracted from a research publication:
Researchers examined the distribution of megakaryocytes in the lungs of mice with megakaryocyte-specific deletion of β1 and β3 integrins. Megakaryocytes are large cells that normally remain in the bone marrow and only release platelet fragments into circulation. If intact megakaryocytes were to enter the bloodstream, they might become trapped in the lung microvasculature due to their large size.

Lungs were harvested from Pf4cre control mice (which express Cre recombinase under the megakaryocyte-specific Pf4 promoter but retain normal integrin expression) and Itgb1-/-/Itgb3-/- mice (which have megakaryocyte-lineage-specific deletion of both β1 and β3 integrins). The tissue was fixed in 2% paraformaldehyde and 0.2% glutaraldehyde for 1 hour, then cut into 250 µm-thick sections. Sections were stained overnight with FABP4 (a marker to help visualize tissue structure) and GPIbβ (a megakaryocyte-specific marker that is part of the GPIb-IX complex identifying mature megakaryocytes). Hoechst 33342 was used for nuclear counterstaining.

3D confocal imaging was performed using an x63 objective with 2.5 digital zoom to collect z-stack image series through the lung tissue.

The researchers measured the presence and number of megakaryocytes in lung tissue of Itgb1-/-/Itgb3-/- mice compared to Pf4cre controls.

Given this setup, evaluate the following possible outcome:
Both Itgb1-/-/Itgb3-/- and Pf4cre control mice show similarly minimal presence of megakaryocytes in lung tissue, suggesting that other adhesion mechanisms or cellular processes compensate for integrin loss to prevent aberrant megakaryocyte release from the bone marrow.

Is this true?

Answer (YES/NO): NO